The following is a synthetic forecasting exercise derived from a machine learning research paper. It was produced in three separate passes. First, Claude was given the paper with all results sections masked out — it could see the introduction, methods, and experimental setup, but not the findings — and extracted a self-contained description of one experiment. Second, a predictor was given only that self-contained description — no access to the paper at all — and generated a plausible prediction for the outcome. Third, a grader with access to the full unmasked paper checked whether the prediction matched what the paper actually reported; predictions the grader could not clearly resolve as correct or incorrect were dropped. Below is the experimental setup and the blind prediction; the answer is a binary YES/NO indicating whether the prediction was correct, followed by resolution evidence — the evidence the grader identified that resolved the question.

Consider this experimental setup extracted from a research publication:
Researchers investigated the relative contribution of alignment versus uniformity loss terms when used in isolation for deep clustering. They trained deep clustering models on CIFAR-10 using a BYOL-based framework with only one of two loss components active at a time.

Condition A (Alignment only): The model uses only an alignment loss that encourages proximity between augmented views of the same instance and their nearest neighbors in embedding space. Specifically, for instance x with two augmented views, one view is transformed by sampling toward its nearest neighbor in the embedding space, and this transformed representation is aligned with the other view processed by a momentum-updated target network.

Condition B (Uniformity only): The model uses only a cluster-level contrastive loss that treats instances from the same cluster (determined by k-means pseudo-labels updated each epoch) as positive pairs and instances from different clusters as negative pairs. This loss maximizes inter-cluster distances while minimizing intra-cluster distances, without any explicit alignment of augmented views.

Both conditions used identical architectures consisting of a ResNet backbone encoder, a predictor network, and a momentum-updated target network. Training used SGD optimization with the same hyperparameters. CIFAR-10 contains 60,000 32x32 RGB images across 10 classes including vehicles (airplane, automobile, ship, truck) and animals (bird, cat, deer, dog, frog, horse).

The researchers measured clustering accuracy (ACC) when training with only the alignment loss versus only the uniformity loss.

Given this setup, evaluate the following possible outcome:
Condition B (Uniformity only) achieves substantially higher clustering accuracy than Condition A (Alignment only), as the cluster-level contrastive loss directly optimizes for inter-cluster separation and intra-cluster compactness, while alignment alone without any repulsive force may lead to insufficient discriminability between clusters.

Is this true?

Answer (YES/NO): NO